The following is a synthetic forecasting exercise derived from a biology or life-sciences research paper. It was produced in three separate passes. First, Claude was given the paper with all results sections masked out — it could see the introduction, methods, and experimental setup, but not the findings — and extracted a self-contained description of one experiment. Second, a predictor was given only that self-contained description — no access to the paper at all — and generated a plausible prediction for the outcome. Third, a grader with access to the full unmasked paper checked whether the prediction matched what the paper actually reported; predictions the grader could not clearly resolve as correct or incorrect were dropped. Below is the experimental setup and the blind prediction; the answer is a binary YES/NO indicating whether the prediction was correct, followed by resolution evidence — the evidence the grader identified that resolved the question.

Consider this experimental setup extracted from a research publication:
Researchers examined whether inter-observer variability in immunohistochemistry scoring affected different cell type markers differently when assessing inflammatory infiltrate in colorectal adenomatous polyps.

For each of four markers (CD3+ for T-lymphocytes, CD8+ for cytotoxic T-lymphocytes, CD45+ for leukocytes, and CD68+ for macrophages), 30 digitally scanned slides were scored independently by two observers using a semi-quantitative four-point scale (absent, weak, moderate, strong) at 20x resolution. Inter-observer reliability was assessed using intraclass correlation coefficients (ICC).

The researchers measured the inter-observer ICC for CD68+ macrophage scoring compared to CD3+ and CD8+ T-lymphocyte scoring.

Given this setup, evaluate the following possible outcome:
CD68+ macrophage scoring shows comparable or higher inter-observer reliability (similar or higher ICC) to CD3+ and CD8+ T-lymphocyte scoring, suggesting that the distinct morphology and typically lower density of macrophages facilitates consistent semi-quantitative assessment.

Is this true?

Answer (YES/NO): YES